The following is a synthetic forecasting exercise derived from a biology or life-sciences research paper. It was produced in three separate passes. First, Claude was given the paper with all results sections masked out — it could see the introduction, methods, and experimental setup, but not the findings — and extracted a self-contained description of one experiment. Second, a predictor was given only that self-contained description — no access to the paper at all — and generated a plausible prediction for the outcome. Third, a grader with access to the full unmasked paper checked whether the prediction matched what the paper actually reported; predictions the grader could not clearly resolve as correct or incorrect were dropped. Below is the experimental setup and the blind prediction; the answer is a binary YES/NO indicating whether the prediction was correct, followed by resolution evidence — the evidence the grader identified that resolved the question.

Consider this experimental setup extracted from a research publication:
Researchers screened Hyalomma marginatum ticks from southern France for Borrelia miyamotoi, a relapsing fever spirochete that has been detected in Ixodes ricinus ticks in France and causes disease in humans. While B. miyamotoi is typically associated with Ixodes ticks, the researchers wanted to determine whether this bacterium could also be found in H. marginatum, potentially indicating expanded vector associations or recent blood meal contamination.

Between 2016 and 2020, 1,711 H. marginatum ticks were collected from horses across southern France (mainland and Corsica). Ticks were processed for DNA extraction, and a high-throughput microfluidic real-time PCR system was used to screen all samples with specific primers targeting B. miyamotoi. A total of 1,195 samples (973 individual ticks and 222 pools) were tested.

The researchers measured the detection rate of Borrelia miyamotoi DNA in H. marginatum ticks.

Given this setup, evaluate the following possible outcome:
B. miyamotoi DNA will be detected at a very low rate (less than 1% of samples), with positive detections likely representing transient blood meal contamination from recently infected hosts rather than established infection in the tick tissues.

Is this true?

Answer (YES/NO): NO